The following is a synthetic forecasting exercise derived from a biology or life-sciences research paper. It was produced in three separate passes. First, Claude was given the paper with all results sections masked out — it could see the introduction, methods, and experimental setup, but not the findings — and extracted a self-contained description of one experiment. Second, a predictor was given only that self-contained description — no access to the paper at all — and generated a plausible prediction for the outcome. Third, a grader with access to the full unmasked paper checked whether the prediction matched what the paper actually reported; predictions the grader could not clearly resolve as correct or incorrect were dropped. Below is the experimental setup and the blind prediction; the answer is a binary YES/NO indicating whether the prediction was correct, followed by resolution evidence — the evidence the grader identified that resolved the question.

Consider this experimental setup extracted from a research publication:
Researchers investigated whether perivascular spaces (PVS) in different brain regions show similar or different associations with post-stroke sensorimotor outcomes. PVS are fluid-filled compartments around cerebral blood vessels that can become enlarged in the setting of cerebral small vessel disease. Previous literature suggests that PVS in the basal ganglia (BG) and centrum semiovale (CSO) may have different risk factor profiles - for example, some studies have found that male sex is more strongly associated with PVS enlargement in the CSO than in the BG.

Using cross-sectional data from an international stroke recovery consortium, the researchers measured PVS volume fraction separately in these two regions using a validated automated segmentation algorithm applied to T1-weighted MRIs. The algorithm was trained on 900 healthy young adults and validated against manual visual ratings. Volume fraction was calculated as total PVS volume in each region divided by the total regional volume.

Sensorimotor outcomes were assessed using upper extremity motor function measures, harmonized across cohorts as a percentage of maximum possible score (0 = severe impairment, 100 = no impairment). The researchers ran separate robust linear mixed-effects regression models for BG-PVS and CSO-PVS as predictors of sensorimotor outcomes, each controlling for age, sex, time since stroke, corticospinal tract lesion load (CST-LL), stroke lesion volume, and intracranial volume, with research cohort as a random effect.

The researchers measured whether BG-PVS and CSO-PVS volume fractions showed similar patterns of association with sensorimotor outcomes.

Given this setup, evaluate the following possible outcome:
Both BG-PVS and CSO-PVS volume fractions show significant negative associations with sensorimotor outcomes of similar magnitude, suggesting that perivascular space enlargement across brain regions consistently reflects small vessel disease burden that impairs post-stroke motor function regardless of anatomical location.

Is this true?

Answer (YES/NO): NO